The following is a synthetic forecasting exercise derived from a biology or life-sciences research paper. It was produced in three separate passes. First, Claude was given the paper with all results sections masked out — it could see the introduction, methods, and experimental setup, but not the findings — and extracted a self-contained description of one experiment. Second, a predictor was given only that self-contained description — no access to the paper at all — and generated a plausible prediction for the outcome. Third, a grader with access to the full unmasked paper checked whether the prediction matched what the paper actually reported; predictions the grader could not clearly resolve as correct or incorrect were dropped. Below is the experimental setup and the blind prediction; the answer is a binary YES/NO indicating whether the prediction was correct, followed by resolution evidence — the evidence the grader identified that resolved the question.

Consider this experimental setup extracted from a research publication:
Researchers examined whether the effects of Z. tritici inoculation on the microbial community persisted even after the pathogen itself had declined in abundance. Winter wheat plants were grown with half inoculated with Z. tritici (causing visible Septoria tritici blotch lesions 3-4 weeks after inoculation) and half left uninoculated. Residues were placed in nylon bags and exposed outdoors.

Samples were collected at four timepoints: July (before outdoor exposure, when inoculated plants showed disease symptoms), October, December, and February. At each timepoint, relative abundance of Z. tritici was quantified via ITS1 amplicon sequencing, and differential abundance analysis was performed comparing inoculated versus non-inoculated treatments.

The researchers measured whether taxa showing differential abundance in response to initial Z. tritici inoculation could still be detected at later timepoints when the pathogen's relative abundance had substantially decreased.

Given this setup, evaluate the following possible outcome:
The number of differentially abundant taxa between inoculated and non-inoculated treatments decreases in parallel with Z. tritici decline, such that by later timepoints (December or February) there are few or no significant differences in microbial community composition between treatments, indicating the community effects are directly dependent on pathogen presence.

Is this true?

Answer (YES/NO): NO